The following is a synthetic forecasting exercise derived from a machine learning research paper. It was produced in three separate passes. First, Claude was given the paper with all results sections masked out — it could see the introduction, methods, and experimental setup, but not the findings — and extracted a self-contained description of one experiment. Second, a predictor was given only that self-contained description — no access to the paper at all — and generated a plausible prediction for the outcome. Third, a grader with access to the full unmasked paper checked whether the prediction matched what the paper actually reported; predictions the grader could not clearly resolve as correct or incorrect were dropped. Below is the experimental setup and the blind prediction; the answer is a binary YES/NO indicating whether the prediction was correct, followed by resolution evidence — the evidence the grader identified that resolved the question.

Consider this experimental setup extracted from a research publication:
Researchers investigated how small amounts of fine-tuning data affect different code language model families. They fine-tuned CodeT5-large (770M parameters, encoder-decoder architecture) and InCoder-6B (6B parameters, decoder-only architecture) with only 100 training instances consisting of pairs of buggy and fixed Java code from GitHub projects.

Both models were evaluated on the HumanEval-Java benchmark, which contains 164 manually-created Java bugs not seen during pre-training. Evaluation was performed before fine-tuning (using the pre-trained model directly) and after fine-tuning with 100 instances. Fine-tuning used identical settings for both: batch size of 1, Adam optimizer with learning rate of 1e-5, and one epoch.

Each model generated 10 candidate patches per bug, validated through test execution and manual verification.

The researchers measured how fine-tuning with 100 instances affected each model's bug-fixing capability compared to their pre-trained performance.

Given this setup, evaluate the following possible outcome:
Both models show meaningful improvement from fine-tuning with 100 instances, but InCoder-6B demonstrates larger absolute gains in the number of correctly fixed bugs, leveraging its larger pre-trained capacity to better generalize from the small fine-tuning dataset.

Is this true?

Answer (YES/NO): NO